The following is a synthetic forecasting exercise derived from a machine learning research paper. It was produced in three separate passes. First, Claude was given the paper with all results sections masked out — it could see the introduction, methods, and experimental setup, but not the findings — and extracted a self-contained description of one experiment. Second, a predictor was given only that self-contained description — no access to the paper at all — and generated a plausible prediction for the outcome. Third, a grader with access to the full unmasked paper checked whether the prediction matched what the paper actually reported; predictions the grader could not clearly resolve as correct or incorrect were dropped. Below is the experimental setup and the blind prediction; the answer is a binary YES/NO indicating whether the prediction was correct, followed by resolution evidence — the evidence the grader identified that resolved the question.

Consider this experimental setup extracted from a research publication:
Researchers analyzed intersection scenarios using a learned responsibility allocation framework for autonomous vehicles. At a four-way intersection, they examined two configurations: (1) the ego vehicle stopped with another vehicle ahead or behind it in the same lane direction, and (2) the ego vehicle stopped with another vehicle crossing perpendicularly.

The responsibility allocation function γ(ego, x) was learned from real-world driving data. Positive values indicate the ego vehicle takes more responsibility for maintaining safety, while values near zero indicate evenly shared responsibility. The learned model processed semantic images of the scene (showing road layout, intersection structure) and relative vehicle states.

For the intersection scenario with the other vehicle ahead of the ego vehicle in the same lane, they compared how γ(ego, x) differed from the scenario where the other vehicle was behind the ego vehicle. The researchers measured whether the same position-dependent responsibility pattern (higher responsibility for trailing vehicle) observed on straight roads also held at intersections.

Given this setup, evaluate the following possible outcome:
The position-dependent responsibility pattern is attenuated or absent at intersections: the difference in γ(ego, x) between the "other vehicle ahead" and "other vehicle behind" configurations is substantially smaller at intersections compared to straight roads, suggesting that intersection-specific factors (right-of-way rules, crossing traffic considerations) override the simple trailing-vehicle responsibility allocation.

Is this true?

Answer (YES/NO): NO